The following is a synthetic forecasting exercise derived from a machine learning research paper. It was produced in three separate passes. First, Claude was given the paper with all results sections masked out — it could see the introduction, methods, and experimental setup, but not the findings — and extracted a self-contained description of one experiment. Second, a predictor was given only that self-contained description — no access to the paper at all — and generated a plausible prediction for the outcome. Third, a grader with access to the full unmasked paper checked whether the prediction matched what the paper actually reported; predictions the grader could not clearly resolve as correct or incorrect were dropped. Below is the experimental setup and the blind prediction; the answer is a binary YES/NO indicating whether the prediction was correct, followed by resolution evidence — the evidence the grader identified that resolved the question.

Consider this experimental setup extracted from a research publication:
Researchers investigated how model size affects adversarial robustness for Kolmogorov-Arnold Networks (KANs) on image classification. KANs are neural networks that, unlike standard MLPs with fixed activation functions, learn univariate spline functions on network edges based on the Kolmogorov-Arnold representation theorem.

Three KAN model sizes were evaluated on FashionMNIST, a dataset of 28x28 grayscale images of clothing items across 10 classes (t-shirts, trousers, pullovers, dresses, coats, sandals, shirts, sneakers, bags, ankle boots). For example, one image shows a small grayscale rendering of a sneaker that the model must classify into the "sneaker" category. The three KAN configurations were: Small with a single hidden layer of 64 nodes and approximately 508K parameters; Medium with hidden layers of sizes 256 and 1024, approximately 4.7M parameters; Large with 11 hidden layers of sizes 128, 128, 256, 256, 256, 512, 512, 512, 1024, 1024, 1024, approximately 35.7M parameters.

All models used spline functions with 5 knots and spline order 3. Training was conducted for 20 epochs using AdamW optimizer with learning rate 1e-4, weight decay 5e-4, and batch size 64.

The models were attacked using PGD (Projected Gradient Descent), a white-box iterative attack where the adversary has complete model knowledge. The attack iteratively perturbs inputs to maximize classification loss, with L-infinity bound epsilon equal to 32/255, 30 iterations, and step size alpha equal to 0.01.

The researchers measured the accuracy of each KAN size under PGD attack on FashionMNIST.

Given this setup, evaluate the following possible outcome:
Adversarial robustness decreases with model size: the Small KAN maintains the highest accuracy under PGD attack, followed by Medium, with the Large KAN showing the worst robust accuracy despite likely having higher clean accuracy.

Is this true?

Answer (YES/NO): NO